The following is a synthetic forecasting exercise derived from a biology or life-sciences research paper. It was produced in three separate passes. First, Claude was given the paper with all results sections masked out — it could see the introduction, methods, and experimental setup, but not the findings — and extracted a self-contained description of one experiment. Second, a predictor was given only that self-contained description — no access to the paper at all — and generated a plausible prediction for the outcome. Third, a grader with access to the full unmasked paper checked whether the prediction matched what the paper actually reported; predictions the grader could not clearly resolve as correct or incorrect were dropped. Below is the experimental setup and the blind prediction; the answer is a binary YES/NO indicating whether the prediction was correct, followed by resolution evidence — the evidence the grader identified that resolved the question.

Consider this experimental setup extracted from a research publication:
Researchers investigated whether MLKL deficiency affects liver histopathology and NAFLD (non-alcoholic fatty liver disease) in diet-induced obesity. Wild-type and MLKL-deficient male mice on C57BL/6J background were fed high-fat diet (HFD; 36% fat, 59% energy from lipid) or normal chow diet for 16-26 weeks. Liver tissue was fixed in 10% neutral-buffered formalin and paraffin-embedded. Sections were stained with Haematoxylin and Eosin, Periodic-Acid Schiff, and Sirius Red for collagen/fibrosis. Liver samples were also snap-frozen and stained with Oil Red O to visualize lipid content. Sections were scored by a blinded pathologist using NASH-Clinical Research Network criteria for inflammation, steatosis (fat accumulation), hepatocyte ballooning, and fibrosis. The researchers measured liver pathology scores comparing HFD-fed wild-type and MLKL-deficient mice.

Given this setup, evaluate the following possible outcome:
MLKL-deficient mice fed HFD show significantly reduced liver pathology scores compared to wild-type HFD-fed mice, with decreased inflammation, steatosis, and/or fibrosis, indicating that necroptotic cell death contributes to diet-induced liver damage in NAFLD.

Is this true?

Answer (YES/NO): NO